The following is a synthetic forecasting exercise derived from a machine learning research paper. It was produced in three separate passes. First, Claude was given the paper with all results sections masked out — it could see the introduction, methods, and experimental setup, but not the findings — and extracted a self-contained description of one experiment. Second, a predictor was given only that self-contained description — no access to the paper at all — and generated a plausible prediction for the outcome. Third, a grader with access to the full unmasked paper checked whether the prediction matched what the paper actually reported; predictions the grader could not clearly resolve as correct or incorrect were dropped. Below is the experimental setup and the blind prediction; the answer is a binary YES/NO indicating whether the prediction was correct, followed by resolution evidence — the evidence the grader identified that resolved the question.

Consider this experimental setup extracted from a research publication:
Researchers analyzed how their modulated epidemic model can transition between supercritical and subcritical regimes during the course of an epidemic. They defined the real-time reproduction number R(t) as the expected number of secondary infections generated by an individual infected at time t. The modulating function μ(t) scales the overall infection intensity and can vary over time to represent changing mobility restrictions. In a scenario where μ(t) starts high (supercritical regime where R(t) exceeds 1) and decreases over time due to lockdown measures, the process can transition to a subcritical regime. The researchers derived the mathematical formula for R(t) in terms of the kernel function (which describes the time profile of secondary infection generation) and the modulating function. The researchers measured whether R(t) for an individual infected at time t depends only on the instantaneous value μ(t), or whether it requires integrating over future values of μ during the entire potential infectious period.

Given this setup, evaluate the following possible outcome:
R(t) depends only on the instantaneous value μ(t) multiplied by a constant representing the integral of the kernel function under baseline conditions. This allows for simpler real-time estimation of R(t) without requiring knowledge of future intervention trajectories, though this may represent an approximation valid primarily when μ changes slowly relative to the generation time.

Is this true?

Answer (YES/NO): NO